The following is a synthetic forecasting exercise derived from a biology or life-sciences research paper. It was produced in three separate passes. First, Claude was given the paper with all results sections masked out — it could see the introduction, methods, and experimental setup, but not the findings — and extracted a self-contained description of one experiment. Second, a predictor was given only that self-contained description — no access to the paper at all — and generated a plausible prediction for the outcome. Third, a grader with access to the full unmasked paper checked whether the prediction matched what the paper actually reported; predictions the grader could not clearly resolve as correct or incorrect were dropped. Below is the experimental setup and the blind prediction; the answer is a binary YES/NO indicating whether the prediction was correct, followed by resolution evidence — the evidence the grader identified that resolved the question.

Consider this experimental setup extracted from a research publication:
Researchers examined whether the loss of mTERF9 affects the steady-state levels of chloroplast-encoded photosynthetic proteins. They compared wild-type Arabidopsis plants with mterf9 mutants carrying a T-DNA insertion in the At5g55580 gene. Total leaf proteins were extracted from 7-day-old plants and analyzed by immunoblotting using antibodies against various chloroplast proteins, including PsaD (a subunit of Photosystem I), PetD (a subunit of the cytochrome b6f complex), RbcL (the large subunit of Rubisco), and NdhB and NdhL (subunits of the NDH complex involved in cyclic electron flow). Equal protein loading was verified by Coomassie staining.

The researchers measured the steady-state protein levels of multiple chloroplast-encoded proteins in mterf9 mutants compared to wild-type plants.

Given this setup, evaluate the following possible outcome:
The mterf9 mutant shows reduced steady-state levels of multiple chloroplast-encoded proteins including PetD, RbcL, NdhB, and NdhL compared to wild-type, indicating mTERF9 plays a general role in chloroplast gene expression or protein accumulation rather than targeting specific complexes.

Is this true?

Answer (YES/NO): YES